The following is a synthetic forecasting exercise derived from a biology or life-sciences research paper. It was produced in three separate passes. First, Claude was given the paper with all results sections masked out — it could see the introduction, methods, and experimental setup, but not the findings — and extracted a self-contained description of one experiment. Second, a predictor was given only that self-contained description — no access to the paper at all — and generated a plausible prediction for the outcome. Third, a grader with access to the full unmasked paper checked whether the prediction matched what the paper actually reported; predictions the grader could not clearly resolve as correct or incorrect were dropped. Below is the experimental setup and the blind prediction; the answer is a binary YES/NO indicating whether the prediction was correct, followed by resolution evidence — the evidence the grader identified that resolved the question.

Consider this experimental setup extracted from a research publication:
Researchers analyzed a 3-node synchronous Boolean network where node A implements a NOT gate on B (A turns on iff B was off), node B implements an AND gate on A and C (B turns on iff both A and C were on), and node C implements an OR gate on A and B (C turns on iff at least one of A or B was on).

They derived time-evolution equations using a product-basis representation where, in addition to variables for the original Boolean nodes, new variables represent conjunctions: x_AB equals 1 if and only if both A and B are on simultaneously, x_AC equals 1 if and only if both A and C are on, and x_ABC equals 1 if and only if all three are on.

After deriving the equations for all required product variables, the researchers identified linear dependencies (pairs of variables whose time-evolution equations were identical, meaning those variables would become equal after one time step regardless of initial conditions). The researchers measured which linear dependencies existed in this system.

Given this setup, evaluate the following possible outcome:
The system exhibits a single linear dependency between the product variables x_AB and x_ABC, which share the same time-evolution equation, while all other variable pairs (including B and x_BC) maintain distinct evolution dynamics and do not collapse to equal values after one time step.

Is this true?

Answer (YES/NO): YES